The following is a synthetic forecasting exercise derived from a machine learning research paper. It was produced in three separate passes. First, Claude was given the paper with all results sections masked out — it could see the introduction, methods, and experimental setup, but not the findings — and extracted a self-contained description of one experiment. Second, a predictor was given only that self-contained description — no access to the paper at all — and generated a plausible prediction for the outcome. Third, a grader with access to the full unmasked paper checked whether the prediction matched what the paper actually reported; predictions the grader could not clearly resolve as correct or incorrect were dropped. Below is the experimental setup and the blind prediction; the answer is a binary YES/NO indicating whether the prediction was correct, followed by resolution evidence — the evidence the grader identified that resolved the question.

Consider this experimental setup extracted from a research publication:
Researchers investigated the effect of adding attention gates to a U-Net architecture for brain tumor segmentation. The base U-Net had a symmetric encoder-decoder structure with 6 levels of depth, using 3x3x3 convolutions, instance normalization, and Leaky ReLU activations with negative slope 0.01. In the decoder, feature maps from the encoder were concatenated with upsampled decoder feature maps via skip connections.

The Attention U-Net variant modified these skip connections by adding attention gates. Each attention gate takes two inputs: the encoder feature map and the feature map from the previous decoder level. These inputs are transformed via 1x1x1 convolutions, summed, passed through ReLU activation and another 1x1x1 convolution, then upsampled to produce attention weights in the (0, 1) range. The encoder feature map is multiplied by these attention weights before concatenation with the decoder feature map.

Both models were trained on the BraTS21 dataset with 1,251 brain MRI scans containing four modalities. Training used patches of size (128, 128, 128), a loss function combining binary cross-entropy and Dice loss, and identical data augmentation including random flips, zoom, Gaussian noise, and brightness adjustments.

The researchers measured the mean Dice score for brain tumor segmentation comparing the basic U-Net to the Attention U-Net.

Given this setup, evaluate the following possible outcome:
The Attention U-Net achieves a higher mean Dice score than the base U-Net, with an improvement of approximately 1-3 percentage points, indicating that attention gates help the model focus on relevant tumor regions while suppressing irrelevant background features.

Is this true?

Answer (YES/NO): NO